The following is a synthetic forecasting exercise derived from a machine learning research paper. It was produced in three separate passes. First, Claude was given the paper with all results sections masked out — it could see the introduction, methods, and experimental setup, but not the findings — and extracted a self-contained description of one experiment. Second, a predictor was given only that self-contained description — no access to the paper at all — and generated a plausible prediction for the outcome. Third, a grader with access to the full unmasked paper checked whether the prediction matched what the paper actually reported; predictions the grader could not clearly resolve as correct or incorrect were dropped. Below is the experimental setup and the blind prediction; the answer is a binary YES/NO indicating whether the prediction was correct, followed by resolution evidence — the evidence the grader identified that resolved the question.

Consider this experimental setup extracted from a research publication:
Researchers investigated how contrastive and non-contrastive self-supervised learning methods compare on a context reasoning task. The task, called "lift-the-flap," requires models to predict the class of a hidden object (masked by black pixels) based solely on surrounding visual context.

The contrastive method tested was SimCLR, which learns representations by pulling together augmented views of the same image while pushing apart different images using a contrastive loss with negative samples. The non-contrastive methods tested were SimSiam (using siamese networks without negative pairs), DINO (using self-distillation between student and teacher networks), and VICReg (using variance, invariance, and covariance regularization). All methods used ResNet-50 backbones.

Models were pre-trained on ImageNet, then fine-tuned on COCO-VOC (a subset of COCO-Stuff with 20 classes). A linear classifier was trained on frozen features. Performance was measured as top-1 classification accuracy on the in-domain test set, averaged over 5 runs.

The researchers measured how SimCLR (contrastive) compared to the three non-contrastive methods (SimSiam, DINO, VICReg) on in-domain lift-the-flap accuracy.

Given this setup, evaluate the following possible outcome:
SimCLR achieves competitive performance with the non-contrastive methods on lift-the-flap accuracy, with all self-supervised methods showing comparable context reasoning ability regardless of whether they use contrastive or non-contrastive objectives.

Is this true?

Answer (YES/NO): NO